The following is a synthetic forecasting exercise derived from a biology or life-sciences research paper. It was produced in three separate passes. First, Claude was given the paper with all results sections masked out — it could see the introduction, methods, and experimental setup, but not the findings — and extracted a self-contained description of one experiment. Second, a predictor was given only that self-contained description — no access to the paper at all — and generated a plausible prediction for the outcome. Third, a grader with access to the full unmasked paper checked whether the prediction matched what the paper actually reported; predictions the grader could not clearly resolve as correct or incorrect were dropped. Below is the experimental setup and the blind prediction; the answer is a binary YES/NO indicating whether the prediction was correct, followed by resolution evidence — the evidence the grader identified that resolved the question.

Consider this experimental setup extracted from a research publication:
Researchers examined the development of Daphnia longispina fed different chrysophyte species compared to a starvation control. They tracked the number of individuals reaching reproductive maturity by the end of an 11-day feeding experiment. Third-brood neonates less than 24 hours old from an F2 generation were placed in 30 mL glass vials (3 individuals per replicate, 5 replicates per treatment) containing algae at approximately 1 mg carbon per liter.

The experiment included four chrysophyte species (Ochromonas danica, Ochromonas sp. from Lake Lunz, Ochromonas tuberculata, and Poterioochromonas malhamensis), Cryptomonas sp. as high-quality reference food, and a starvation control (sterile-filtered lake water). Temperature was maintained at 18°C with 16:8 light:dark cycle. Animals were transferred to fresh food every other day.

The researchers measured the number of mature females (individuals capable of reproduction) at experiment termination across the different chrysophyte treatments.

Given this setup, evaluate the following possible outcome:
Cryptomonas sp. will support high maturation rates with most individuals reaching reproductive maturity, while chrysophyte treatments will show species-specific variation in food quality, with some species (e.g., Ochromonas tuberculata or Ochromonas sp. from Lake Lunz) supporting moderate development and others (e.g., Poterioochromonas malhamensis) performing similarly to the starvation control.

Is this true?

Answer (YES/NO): NO